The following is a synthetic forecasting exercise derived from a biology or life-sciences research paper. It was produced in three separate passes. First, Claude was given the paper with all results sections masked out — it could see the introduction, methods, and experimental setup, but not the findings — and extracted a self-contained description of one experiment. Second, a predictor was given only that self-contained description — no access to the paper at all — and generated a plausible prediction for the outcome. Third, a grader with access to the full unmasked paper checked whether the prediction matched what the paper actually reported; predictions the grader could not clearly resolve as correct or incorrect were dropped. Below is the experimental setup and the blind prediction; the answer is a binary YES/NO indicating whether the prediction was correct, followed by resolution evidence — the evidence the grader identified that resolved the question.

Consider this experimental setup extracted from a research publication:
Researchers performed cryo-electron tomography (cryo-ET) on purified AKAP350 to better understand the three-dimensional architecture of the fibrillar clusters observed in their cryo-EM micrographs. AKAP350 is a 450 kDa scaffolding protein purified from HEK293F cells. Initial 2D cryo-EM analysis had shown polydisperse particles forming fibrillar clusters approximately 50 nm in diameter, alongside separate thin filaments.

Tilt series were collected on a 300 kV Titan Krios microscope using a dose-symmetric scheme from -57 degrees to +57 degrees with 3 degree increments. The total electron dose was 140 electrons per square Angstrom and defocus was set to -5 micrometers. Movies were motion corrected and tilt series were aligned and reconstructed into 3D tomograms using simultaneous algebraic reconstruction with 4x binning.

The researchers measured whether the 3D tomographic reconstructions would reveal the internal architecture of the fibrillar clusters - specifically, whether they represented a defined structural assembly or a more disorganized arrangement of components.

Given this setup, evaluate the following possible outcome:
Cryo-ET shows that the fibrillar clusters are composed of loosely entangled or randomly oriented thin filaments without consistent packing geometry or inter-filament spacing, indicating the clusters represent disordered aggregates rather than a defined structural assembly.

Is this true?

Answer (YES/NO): NO